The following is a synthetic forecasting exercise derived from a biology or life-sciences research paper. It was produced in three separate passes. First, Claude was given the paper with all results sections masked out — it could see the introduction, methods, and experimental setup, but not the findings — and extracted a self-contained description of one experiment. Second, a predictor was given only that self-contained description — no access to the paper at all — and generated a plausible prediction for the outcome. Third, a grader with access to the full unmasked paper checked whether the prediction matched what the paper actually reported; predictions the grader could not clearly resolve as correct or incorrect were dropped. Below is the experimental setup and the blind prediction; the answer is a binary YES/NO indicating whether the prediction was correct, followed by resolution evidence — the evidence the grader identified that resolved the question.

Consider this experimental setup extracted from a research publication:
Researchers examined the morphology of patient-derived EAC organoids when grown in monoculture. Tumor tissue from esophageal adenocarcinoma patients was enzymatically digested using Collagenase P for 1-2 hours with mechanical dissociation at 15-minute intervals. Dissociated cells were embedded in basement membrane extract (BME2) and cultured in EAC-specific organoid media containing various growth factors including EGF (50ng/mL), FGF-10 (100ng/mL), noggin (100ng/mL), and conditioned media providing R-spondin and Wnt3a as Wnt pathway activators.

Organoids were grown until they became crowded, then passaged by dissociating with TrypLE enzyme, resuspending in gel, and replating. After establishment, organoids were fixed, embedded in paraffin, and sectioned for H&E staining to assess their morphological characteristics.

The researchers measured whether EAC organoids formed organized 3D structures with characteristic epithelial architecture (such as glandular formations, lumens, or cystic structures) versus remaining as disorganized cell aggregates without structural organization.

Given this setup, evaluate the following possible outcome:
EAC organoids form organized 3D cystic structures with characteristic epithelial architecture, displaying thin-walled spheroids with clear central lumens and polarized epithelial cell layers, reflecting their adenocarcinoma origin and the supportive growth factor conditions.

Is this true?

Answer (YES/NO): NO